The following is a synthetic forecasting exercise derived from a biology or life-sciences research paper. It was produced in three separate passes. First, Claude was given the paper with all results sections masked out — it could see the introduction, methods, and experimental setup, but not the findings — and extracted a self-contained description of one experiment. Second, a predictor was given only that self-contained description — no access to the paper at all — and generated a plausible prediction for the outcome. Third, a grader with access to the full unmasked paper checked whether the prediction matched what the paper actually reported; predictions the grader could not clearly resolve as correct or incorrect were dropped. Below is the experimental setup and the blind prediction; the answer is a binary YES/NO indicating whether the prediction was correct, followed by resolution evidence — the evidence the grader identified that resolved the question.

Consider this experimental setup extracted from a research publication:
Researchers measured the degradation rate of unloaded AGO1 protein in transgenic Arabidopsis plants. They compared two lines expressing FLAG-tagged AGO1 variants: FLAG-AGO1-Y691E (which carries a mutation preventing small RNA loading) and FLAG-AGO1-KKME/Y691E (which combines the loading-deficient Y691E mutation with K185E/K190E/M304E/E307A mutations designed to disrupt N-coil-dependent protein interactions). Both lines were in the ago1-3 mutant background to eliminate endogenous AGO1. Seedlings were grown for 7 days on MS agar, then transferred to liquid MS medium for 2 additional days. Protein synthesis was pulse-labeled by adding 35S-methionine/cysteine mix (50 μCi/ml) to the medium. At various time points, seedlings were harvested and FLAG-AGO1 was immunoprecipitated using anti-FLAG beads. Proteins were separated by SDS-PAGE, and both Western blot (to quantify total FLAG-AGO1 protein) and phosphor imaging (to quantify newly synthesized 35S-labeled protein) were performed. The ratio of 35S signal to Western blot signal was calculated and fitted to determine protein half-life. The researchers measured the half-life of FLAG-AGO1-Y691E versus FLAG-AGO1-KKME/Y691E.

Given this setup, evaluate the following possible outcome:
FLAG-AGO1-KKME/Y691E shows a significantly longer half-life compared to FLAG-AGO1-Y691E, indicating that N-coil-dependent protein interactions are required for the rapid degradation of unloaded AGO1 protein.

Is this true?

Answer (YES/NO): NO